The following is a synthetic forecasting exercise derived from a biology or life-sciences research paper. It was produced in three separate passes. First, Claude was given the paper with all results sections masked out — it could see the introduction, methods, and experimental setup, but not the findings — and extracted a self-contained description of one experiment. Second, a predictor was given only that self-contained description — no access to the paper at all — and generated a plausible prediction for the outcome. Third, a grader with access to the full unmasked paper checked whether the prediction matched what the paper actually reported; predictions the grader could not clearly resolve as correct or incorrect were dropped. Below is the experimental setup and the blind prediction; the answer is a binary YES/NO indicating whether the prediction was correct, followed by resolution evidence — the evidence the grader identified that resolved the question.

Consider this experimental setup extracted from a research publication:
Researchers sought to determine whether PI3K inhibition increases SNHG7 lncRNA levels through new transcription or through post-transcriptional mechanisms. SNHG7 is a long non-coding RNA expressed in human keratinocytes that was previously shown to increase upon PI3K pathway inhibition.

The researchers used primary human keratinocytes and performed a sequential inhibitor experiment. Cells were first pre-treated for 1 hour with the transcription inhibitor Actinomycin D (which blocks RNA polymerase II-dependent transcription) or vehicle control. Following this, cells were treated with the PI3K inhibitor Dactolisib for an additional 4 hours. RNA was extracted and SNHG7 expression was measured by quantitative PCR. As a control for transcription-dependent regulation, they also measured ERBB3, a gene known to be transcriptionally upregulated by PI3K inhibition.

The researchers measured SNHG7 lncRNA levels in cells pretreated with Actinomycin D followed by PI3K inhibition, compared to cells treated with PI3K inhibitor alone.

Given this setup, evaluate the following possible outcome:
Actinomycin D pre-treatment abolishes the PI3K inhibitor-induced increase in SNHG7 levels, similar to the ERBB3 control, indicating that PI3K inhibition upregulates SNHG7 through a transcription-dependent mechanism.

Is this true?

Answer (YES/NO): NO